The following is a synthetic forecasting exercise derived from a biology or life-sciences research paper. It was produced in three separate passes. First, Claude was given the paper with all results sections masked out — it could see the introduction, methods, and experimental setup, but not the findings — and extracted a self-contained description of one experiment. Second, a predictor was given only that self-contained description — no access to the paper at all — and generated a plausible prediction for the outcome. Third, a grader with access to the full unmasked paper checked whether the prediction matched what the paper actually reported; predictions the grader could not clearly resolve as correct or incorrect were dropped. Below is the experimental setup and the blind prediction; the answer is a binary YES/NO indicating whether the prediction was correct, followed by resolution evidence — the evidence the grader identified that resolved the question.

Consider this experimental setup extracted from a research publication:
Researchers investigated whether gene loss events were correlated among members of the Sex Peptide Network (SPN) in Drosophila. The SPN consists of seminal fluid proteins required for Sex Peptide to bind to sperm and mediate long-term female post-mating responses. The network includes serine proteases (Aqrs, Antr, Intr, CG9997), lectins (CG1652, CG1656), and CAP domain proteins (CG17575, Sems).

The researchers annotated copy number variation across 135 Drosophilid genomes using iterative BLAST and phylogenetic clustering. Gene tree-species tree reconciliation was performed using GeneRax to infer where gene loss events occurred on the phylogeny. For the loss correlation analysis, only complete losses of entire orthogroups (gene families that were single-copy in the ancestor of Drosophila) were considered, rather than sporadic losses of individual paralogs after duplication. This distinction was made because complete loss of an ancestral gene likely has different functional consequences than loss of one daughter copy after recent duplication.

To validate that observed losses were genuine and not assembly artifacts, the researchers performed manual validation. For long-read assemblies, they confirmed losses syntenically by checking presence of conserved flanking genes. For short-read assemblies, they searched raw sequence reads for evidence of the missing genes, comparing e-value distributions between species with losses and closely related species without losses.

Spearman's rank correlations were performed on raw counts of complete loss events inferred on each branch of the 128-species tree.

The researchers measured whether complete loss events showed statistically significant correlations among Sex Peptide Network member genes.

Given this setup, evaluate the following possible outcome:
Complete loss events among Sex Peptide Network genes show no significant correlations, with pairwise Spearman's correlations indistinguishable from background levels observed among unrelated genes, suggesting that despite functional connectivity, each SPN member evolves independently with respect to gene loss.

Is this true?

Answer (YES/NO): NO